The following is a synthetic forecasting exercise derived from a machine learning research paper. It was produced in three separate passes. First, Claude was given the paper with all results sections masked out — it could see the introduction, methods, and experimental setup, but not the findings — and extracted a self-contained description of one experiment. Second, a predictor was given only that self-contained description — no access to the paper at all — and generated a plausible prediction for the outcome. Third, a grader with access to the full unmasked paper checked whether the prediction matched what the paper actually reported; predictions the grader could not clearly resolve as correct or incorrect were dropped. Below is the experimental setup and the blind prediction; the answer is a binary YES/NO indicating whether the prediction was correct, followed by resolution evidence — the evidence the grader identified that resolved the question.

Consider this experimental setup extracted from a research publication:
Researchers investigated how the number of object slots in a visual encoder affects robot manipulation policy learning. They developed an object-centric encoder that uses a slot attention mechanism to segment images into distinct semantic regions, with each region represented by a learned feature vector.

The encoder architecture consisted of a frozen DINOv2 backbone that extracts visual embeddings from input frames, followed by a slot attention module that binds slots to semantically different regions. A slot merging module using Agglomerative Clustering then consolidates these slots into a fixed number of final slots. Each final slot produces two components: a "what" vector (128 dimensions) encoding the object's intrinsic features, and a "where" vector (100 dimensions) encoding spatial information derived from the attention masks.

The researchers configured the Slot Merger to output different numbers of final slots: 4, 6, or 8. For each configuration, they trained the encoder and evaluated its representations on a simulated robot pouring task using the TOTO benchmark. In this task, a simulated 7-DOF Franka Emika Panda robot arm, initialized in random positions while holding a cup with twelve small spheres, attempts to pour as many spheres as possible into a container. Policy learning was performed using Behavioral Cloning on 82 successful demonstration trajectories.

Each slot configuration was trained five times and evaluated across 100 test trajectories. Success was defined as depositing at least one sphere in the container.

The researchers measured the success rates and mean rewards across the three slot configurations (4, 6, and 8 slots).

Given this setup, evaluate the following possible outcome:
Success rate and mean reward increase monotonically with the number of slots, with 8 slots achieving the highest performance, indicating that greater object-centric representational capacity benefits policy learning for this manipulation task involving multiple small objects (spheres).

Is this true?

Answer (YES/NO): NO